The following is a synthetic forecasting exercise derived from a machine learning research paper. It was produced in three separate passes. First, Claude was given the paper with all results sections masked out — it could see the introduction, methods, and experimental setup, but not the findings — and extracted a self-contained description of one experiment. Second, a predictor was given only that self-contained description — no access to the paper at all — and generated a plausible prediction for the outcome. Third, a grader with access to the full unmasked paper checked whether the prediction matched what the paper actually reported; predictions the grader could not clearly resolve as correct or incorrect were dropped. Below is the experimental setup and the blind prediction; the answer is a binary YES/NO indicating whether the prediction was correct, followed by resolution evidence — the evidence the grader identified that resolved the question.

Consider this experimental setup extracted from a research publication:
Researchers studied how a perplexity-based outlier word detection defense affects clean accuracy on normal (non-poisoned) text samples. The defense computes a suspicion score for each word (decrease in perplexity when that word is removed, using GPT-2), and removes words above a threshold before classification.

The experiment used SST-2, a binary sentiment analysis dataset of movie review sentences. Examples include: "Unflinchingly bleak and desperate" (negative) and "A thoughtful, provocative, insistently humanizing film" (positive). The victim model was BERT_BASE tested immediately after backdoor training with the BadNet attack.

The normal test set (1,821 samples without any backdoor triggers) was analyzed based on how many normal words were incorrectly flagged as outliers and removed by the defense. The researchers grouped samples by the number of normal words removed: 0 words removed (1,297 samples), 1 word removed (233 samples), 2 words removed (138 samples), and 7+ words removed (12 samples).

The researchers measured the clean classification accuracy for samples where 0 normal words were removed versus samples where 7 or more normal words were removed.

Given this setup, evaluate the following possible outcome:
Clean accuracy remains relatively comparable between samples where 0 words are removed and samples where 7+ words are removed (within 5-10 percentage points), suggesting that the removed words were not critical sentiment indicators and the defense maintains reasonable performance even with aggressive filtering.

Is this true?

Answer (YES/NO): NO